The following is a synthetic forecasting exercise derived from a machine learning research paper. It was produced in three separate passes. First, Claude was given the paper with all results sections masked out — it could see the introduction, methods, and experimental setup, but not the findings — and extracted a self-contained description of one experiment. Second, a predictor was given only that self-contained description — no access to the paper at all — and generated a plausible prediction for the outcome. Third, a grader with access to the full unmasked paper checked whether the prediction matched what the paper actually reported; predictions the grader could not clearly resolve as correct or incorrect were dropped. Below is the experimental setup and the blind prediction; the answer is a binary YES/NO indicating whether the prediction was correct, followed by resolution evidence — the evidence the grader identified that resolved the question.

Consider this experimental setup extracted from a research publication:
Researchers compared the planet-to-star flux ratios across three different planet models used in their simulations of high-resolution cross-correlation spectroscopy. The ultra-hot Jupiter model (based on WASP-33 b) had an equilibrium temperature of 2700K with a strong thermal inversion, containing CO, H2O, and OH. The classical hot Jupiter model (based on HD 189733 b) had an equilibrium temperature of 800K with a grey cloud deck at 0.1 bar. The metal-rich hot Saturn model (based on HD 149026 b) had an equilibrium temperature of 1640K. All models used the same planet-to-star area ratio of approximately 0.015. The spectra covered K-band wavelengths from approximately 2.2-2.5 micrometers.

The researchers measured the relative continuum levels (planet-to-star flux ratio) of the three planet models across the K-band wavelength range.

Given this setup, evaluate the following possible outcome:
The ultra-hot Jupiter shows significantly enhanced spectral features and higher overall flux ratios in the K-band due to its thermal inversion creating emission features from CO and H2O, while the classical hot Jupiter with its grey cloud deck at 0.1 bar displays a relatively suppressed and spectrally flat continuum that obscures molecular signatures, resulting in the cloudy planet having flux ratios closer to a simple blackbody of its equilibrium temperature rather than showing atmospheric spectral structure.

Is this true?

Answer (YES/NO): NO